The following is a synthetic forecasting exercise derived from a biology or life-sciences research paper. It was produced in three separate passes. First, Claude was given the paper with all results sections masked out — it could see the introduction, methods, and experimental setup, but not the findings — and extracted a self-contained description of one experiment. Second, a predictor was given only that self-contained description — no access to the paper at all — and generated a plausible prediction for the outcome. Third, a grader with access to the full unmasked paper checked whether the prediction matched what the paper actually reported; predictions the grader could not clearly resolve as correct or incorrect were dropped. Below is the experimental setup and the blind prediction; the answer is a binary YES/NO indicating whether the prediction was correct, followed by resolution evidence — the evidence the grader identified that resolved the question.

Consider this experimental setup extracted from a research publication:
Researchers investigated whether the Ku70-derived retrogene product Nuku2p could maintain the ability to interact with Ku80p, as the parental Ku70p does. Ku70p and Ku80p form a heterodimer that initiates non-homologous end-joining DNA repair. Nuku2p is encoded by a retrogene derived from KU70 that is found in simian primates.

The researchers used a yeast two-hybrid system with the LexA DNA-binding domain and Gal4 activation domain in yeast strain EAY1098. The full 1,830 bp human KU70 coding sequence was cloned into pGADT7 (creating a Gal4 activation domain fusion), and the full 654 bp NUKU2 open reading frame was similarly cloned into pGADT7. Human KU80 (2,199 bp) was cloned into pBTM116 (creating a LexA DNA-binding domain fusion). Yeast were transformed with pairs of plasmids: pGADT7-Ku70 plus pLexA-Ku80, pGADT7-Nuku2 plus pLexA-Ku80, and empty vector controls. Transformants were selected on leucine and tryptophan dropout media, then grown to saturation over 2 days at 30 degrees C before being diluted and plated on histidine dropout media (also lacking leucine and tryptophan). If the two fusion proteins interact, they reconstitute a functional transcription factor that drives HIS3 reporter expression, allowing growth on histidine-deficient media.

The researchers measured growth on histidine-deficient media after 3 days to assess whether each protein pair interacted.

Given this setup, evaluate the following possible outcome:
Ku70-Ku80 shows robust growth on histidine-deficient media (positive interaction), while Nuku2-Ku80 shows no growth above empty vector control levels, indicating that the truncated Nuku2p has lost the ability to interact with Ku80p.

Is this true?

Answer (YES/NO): YES